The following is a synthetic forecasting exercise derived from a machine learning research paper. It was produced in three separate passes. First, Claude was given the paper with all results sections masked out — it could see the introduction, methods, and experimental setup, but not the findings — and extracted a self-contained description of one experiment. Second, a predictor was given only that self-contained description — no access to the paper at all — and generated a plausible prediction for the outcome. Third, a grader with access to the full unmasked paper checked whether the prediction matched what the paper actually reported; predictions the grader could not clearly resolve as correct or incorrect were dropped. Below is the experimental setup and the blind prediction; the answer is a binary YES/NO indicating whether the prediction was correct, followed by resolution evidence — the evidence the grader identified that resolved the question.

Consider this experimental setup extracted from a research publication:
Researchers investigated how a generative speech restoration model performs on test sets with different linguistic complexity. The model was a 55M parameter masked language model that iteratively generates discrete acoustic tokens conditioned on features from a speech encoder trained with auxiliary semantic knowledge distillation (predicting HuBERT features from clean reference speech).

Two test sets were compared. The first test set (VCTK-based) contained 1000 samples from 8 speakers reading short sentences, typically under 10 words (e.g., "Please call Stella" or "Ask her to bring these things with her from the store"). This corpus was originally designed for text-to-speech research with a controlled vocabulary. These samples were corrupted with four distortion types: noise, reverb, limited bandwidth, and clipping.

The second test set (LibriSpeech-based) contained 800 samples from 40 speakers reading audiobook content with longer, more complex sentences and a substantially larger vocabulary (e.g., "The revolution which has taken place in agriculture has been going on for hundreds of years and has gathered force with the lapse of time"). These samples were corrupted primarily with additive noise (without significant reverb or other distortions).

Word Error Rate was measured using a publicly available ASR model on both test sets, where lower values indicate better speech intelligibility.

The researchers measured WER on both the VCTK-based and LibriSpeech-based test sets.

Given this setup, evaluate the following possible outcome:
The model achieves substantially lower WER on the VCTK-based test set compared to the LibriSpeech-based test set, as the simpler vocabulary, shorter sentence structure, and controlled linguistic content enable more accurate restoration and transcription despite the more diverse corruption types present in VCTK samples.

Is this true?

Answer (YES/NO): NO